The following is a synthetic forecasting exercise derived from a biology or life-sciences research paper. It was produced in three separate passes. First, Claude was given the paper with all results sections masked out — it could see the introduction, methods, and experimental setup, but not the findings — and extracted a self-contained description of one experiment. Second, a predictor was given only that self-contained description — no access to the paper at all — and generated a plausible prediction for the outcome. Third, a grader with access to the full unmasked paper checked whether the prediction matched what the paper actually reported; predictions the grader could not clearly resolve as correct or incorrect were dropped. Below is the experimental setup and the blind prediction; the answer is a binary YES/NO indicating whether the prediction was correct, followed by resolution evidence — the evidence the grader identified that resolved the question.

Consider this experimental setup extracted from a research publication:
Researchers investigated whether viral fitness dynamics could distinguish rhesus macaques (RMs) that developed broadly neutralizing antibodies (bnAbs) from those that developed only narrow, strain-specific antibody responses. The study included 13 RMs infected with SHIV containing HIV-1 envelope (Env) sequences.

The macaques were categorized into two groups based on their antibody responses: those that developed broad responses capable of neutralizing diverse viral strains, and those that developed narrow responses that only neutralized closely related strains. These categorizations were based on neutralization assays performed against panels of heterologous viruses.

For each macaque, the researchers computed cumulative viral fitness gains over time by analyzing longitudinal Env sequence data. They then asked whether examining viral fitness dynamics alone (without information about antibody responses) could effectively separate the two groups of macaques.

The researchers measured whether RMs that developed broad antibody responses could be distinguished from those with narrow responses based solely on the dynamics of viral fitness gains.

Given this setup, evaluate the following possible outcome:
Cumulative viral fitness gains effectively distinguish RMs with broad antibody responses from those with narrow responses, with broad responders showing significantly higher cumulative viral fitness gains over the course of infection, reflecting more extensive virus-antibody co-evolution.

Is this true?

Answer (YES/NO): NO